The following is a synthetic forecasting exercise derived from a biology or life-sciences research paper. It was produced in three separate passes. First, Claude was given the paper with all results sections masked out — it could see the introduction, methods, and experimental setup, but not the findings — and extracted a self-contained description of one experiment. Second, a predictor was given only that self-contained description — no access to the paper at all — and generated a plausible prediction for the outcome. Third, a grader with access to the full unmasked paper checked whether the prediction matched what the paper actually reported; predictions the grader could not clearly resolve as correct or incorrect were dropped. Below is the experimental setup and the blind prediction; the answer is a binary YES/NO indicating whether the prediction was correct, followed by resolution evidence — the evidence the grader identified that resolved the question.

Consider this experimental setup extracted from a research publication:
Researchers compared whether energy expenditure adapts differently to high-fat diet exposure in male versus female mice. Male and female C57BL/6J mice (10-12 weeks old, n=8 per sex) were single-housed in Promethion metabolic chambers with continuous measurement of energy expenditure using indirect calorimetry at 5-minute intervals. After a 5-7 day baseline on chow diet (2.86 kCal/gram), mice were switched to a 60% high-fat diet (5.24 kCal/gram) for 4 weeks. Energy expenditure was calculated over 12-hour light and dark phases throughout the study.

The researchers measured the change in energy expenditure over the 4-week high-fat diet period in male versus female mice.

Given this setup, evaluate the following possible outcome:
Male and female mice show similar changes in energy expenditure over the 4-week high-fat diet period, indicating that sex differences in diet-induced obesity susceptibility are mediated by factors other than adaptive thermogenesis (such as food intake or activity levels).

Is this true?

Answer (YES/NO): YES